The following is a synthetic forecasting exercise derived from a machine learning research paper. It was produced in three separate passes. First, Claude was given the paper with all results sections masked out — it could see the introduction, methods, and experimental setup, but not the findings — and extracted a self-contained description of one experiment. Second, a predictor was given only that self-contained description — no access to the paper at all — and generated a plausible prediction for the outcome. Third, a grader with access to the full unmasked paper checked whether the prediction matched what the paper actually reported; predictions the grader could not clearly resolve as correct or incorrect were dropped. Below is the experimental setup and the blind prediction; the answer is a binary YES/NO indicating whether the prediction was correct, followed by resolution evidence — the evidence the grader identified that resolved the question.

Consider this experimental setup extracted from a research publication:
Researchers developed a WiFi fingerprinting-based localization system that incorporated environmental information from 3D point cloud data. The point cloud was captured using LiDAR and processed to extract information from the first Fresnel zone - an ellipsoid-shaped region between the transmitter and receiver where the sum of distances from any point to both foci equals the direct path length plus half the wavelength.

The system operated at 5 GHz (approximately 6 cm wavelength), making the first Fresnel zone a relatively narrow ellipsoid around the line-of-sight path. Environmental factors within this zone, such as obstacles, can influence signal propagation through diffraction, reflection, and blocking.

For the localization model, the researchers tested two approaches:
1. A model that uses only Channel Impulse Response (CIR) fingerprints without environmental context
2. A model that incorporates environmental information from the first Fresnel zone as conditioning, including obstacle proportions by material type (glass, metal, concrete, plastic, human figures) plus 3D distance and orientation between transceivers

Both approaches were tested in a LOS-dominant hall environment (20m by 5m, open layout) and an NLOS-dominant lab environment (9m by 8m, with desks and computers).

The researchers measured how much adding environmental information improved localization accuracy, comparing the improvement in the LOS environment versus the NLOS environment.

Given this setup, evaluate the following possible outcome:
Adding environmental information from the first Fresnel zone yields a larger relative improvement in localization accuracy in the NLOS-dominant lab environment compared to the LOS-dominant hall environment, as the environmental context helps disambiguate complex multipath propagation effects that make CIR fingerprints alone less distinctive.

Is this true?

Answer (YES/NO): YES